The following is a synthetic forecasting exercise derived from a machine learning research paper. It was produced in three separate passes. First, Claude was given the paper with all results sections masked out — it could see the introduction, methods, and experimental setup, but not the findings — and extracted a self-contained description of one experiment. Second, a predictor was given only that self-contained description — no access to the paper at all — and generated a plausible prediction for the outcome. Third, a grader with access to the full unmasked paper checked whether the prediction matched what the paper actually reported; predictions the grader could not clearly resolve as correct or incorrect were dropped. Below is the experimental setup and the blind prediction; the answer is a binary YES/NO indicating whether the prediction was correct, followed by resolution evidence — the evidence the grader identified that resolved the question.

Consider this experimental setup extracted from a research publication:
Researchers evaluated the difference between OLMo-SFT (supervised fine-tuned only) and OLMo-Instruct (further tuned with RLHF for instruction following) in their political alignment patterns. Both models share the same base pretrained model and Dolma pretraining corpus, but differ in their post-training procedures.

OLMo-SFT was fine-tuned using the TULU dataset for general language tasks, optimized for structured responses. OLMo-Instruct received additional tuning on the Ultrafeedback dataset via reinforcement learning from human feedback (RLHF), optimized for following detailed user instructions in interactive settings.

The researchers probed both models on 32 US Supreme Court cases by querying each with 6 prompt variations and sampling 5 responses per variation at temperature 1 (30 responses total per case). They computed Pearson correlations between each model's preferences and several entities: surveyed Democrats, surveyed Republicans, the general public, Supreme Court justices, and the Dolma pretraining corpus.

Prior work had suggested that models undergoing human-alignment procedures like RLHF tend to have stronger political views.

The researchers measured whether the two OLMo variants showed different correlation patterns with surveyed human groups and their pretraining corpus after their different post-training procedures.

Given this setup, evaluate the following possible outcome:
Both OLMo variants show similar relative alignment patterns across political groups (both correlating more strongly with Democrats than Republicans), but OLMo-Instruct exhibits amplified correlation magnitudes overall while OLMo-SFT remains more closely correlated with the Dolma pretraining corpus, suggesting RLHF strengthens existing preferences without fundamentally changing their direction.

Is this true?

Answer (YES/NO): NO